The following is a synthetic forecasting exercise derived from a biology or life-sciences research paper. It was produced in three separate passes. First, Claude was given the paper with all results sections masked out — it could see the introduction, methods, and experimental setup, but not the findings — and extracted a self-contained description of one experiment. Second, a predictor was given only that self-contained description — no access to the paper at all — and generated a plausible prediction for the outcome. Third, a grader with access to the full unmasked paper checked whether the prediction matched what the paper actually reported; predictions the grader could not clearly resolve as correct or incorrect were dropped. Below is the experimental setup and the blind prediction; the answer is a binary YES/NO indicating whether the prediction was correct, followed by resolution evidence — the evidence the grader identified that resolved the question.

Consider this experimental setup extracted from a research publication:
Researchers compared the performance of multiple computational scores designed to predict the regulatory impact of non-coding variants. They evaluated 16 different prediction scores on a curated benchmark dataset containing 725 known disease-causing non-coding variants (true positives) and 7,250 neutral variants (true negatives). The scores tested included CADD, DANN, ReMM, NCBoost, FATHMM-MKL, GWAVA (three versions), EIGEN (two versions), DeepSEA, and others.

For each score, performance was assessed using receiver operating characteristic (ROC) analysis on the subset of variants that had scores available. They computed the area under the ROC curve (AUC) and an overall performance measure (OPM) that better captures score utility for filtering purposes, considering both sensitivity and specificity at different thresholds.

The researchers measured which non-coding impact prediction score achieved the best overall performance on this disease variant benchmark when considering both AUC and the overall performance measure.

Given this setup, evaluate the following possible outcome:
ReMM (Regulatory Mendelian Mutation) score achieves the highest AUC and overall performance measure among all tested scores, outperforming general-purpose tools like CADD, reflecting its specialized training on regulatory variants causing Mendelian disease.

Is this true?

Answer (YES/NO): NO